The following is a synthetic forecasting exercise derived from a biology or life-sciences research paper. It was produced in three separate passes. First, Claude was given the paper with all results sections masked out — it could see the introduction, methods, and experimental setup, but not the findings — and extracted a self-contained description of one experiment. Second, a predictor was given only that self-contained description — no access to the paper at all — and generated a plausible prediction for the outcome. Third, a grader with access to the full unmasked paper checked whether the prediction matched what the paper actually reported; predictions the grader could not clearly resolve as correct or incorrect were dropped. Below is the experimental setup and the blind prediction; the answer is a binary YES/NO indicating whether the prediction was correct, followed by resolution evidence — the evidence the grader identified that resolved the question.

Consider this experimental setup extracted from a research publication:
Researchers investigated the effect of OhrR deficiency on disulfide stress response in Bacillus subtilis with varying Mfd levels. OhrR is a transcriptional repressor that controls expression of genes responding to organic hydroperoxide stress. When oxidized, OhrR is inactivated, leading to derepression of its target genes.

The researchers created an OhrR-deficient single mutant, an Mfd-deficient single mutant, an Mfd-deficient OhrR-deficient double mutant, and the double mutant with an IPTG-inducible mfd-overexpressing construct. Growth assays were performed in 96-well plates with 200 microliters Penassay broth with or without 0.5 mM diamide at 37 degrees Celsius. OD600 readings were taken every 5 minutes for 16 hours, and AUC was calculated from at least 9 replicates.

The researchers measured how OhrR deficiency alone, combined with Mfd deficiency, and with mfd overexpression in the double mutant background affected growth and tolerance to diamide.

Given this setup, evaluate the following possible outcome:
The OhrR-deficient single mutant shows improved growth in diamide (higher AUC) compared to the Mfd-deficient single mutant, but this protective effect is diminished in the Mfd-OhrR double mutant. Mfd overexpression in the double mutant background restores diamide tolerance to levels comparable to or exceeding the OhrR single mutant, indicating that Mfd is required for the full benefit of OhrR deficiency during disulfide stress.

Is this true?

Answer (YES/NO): NO